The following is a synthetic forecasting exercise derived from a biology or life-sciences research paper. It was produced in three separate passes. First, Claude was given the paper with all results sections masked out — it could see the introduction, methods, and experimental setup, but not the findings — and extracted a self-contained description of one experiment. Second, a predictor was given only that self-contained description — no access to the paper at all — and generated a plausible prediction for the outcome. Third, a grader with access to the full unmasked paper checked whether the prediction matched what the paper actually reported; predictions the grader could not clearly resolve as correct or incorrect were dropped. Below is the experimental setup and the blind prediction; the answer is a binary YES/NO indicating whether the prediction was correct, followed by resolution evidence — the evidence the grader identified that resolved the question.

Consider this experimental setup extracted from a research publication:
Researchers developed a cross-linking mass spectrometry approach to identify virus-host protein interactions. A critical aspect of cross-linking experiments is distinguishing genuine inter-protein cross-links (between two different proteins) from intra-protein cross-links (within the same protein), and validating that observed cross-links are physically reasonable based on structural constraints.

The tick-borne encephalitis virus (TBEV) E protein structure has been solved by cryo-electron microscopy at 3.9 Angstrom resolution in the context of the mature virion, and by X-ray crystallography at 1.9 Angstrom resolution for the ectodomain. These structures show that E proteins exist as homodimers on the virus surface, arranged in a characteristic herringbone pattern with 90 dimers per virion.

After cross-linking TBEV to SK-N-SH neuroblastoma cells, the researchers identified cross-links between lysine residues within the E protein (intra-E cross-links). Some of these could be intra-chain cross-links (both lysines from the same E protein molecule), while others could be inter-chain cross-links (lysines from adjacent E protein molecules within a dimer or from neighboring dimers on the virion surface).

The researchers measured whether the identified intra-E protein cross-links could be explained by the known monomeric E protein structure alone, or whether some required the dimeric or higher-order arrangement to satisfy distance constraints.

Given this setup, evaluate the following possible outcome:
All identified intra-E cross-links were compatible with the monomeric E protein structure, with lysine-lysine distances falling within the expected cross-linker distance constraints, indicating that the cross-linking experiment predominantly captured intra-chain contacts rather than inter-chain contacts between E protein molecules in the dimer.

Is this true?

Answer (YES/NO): NO